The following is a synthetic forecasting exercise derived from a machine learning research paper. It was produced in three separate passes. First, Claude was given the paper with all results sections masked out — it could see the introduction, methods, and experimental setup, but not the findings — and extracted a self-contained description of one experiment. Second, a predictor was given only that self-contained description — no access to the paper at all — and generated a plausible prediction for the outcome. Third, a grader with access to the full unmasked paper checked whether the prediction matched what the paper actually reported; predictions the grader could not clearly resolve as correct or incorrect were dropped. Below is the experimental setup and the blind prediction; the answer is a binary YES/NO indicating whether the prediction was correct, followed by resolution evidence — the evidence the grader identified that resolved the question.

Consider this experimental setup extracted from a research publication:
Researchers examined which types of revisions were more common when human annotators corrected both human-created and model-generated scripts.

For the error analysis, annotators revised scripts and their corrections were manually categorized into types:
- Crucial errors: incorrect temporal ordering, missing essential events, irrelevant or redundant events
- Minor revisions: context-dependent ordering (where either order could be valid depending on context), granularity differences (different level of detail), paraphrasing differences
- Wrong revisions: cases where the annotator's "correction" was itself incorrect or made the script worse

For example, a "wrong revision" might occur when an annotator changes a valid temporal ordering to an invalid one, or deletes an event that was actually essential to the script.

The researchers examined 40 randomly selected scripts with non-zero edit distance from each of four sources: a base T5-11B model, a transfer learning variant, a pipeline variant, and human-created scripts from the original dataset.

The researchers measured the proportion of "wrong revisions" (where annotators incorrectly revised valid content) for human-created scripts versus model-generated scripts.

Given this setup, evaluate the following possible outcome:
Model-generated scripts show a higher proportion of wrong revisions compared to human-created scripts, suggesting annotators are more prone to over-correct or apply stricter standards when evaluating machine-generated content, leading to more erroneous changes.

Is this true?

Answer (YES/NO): NO